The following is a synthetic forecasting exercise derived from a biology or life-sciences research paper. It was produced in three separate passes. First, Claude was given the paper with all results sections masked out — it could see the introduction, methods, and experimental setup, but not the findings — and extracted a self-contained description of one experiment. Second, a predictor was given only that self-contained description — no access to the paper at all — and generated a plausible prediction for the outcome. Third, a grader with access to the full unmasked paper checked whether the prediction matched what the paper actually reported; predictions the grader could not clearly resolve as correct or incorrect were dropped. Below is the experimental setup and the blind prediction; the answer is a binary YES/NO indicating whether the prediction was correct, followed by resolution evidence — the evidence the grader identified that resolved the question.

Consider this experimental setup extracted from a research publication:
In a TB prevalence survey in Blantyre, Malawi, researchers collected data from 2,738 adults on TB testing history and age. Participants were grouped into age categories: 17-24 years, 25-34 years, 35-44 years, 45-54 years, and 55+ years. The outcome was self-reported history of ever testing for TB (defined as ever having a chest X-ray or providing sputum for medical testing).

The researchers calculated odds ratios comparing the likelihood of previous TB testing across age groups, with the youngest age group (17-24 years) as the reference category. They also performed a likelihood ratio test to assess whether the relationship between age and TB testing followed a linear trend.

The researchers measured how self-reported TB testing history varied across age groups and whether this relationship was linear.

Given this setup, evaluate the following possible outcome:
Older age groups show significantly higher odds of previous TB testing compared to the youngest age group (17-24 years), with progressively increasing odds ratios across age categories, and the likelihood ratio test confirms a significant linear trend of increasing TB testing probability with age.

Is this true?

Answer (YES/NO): NO